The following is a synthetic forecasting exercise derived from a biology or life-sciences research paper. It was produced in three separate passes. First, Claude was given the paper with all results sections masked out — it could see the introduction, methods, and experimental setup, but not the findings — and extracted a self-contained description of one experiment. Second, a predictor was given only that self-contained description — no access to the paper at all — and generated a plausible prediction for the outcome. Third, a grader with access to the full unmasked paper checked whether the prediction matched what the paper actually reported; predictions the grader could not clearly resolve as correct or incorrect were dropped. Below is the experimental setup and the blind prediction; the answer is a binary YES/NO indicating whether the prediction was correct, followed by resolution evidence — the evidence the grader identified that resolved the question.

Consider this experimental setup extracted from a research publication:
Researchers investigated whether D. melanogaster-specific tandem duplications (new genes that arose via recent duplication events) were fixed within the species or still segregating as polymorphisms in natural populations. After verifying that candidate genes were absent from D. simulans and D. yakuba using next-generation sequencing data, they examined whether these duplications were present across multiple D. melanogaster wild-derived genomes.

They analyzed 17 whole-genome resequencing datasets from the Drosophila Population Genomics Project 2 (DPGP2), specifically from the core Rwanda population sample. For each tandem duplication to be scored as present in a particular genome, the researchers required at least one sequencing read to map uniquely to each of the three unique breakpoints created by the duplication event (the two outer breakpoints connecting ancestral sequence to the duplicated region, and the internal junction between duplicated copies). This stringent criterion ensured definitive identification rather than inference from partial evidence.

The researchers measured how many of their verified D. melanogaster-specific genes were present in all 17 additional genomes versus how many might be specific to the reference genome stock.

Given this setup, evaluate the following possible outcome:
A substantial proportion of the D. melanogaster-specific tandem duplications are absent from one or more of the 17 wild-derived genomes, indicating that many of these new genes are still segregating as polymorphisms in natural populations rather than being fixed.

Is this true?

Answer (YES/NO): YES